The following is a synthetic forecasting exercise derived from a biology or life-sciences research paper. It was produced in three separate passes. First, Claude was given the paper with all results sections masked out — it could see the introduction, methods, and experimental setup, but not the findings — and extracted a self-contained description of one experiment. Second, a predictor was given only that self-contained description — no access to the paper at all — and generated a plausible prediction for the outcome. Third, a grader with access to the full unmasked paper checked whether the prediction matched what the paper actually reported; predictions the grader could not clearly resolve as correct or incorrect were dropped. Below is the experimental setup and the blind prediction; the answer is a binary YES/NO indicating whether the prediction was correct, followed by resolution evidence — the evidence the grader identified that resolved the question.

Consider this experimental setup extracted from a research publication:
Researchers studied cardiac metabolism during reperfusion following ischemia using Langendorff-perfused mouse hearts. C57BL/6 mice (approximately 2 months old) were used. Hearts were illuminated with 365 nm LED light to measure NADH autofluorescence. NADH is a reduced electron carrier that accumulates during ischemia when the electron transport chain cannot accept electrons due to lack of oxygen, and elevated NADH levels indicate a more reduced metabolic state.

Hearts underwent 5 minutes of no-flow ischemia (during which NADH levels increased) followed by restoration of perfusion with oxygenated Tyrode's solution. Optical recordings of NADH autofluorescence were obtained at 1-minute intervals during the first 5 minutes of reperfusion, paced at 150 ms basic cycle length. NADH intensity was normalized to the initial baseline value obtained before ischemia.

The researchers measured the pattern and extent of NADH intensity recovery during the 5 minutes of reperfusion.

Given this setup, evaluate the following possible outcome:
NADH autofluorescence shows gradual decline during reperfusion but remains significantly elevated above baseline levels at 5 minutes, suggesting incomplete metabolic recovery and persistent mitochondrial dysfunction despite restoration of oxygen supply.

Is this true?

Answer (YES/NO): NO